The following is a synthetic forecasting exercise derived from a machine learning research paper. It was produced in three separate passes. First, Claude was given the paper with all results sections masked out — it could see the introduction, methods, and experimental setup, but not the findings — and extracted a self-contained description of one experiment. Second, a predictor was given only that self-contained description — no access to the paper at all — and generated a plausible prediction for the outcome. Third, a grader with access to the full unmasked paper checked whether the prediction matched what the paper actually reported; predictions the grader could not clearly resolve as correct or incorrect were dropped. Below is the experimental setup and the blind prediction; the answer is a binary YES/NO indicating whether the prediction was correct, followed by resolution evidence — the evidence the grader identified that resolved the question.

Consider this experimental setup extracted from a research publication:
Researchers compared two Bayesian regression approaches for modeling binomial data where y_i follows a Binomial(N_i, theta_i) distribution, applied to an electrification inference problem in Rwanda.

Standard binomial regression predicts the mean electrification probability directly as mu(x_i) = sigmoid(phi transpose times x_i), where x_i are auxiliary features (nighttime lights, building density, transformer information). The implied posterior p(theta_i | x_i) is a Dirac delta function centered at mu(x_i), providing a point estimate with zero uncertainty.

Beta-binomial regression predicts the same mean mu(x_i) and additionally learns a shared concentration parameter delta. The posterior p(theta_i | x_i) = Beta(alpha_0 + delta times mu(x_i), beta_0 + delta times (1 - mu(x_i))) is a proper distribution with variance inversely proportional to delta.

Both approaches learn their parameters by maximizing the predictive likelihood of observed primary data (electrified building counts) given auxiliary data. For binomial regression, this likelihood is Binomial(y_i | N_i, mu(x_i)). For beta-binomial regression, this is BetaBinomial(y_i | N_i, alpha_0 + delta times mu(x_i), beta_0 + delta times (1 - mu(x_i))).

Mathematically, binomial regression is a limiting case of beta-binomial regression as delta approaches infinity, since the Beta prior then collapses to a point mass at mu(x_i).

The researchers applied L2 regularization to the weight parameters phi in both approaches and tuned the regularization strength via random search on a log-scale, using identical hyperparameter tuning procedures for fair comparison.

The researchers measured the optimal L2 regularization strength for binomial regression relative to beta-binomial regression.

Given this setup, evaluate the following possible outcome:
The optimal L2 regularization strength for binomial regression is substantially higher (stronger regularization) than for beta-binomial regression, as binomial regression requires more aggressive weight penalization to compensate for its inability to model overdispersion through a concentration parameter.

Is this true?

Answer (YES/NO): YES